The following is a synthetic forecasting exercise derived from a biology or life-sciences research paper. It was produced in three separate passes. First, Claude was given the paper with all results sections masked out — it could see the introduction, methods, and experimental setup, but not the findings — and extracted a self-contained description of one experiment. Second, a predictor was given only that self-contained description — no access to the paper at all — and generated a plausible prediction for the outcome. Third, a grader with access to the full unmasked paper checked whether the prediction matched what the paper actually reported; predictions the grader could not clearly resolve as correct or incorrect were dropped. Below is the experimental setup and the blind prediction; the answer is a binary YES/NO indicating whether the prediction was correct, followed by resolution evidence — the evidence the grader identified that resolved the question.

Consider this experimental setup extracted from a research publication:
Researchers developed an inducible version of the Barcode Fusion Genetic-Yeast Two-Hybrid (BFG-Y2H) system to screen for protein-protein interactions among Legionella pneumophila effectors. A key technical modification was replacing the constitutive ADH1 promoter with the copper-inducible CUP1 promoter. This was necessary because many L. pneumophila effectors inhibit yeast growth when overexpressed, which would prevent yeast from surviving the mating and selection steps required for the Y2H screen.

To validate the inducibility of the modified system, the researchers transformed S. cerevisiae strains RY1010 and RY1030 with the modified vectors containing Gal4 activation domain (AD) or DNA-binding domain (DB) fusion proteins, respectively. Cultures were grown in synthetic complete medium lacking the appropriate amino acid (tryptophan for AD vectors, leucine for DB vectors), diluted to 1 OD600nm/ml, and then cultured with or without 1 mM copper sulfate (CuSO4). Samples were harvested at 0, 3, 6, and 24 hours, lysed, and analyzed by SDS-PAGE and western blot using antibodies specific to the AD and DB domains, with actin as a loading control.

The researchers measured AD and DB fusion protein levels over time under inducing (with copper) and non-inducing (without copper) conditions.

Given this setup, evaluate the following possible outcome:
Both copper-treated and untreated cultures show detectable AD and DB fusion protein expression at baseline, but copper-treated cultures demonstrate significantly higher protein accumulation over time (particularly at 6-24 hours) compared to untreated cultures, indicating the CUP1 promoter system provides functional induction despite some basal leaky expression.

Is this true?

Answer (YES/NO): NO